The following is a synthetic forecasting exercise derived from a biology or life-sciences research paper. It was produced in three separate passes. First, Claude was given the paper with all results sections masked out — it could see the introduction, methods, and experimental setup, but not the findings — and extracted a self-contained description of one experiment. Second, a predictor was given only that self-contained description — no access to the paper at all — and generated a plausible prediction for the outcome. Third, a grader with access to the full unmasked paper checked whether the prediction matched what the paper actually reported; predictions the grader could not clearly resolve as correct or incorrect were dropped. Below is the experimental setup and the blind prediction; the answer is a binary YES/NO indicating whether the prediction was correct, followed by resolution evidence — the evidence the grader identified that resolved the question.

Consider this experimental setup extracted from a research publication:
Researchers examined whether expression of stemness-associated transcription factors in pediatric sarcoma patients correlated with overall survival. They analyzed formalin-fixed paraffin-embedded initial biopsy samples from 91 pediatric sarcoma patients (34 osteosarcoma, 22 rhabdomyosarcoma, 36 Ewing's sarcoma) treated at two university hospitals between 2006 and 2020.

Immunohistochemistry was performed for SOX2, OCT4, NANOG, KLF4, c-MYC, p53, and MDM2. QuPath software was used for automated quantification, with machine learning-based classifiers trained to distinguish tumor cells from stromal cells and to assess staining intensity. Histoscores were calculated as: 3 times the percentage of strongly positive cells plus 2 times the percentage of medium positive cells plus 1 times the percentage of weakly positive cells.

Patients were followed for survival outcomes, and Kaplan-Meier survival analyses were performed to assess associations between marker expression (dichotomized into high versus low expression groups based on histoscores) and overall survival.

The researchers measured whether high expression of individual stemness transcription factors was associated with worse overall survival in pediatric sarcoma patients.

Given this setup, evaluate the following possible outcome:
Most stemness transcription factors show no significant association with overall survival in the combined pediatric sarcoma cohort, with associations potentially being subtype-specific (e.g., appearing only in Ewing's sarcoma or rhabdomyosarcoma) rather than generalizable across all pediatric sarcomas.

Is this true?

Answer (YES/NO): YES